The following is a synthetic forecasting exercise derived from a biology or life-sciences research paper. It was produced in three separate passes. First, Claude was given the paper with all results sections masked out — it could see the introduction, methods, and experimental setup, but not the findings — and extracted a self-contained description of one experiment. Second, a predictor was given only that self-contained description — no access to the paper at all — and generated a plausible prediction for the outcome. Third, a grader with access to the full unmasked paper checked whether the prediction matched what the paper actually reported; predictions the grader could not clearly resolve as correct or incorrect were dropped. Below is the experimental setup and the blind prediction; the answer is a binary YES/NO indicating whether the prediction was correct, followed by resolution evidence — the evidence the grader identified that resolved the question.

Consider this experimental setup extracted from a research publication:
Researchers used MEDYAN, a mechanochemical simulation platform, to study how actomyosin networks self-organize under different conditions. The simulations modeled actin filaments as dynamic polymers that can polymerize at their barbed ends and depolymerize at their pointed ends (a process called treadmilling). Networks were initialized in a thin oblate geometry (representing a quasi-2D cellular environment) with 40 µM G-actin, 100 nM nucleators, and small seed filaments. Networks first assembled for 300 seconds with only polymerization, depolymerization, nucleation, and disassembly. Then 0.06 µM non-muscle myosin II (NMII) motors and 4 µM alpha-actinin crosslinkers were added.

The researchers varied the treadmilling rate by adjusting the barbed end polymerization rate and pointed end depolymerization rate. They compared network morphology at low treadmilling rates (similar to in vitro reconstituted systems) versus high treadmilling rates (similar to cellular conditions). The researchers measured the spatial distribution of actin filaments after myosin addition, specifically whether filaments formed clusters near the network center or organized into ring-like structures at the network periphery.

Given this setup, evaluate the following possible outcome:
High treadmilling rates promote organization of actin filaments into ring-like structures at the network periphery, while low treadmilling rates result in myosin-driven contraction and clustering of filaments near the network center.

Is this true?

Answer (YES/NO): YES